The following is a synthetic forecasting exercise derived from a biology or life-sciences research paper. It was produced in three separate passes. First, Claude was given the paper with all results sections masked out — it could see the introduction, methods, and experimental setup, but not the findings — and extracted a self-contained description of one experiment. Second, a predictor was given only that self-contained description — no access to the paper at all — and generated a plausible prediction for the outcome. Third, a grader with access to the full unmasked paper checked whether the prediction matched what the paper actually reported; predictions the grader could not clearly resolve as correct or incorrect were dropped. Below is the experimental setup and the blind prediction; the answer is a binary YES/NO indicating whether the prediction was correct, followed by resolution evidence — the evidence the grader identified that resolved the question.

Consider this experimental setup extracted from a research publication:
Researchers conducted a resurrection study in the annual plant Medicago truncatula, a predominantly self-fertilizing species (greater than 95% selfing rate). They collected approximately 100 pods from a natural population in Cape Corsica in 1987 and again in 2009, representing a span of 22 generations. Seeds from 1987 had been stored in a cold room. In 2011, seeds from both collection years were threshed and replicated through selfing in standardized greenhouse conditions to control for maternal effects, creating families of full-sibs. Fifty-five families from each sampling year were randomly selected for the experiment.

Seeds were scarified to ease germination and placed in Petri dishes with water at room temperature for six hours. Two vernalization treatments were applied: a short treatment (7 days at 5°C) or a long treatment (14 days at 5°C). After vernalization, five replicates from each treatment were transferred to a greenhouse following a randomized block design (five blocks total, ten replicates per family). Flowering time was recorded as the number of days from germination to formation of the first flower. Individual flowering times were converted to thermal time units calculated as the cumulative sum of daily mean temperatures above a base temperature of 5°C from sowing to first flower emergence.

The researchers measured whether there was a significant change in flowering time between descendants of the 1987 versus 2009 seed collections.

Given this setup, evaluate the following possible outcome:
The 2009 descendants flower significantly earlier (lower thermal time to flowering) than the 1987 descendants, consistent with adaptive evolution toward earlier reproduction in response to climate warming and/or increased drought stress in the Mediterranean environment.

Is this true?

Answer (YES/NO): YES